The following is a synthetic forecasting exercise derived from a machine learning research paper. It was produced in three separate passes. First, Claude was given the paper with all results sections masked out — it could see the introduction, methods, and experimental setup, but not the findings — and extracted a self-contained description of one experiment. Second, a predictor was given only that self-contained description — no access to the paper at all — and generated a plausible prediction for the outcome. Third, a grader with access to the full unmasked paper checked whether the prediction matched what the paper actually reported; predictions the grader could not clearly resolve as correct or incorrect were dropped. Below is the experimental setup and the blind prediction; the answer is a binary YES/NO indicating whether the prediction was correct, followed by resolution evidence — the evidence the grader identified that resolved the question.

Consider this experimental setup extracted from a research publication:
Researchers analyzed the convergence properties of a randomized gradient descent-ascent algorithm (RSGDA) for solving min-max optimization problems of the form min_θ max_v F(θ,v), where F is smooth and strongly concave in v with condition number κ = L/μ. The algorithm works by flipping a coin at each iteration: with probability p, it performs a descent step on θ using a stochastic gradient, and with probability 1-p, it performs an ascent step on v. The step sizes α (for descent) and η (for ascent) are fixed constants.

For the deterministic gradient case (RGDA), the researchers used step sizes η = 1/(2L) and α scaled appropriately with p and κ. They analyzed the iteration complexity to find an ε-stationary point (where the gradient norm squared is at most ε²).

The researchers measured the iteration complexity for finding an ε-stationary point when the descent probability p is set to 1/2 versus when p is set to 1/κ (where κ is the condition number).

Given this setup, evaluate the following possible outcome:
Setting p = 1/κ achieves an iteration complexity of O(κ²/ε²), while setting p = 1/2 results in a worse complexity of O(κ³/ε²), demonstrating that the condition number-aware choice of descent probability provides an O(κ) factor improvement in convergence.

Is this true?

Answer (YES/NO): NO